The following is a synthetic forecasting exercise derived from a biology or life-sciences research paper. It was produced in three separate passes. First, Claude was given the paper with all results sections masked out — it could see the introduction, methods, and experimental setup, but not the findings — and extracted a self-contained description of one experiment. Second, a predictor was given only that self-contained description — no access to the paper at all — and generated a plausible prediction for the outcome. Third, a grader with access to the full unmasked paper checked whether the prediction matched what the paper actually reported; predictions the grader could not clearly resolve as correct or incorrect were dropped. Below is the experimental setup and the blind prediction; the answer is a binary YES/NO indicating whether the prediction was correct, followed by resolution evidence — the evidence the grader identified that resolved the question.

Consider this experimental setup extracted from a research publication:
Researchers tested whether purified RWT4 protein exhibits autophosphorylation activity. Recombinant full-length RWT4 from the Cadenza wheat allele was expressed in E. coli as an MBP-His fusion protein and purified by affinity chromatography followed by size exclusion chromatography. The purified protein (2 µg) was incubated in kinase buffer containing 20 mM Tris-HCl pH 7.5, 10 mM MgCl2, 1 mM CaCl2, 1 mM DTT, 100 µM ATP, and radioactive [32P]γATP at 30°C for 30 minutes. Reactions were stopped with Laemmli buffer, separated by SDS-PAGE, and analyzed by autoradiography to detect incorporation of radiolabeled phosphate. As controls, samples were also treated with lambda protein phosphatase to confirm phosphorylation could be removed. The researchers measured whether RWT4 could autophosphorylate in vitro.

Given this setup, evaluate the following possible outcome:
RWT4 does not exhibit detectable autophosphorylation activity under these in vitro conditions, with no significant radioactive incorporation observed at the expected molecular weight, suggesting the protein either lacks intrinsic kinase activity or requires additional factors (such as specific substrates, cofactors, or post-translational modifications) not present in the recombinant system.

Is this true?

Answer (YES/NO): NO